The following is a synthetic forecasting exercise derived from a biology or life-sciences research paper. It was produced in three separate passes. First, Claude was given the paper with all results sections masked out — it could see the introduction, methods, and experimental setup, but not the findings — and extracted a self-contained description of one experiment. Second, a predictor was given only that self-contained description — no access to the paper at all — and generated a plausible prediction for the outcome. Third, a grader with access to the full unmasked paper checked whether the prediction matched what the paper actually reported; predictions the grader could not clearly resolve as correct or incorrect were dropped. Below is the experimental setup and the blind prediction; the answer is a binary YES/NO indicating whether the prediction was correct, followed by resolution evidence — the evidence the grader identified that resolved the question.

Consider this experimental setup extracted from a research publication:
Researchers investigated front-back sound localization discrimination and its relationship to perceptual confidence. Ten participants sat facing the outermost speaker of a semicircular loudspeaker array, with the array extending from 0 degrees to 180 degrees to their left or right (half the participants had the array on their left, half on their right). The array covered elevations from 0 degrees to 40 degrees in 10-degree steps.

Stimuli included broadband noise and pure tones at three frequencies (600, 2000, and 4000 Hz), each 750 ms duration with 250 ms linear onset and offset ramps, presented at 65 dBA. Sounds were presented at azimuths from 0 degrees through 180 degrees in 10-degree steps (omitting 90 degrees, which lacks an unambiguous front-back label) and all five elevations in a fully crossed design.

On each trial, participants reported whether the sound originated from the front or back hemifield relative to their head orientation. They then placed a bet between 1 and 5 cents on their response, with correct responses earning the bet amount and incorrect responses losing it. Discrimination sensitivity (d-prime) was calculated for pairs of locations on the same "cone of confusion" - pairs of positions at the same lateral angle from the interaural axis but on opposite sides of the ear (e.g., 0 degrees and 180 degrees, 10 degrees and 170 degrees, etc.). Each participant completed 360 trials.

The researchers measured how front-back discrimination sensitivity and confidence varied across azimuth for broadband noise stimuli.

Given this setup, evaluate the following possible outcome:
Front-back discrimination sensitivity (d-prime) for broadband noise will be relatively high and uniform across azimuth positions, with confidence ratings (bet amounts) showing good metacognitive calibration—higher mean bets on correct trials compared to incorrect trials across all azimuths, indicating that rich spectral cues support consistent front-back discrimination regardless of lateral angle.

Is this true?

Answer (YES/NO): NO